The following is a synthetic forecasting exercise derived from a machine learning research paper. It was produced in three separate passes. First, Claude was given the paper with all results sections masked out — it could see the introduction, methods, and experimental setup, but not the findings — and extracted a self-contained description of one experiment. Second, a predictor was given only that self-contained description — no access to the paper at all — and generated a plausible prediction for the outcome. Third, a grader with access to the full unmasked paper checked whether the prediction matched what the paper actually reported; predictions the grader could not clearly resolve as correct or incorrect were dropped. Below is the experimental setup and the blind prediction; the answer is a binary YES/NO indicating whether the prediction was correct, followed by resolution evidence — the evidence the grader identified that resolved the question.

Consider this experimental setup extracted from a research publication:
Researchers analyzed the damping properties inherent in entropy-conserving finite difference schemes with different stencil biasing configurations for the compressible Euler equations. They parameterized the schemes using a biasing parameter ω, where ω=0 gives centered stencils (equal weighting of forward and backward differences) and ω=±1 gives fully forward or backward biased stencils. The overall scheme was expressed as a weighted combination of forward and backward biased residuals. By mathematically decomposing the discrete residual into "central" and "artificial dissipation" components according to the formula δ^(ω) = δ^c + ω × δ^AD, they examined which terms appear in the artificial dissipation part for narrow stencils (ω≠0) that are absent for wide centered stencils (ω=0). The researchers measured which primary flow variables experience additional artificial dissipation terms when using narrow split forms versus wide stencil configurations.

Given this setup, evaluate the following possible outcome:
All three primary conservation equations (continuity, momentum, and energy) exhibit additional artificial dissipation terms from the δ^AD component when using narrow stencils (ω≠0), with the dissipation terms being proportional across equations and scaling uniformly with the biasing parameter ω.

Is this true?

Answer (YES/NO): NO